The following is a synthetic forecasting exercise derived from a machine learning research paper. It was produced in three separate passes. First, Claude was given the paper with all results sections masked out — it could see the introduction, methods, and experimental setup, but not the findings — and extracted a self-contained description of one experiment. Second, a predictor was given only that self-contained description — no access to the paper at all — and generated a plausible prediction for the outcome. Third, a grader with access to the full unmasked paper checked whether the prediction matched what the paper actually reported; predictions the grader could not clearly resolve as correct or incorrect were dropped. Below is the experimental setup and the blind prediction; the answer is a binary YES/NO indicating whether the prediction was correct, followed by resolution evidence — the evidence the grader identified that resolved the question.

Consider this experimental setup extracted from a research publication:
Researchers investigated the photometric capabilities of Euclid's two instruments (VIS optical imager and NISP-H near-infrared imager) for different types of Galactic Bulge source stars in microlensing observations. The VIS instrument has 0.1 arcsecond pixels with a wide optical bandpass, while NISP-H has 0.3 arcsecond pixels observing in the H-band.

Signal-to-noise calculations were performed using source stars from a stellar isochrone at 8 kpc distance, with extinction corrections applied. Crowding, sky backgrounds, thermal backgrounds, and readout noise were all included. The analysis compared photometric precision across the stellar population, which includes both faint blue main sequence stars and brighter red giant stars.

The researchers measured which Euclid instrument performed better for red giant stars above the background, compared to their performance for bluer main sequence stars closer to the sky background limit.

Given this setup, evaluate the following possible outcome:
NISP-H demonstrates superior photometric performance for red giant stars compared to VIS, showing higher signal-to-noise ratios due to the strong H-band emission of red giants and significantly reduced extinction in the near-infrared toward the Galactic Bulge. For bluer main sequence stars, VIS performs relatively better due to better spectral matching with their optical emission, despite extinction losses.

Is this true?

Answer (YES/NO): YES